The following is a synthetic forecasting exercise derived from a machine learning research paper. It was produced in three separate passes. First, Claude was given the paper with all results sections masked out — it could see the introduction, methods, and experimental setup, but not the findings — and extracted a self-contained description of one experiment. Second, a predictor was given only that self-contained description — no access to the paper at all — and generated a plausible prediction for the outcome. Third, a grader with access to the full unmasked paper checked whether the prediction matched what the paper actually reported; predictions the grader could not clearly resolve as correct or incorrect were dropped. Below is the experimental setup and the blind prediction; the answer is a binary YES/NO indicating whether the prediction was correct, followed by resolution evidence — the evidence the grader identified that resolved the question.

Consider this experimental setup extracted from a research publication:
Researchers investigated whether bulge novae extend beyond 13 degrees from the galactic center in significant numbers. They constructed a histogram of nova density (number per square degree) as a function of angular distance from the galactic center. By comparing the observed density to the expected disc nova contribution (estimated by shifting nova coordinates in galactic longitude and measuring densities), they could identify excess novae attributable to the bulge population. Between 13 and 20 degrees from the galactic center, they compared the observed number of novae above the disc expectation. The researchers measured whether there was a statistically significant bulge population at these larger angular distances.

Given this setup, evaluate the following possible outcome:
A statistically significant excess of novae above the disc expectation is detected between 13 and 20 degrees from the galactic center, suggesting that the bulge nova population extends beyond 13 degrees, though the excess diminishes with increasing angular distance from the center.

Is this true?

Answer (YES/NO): YES